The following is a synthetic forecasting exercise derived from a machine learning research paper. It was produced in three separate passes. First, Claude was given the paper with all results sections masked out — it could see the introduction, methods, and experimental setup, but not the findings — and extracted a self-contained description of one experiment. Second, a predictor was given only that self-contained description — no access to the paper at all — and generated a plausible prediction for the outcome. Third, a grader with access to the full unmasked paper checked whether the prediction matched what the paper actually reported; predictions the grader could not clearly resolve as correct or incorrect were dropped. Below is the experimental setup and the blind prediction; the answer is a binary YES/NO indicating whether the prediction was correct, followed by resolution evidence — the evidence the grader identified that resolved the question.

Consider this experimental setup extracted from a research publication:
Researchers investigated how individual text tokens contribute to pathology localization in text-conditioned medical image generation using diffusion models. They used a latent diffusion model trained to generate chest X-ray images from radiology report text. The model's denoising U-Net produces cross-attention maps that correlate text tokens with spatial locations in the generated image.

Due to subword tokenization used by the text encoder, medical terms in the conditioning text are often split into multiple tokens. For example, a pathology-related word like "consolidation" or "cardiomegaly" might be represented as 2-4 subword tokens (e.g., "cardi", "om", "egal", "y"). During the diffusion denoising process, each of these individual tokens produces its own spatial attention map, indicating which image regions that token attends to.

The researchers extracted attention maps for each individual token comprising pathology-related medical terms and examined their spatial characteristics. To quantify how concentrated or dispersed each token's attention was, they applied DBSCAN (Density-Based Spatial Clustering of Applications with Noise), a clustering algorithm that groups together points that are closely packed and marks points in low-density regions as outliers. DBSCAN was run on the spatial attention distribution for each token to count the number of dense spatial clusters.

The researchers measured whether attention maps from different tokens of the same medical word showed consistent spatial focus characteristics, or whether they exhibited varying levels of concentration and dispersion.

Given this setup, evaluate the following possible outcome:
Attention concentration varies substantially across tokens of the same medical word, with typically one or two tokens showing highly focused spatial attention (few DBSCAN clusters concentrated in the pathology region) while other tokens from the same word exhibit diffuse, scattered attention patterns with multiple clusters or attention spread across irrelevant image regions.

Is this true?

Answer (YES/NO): YES